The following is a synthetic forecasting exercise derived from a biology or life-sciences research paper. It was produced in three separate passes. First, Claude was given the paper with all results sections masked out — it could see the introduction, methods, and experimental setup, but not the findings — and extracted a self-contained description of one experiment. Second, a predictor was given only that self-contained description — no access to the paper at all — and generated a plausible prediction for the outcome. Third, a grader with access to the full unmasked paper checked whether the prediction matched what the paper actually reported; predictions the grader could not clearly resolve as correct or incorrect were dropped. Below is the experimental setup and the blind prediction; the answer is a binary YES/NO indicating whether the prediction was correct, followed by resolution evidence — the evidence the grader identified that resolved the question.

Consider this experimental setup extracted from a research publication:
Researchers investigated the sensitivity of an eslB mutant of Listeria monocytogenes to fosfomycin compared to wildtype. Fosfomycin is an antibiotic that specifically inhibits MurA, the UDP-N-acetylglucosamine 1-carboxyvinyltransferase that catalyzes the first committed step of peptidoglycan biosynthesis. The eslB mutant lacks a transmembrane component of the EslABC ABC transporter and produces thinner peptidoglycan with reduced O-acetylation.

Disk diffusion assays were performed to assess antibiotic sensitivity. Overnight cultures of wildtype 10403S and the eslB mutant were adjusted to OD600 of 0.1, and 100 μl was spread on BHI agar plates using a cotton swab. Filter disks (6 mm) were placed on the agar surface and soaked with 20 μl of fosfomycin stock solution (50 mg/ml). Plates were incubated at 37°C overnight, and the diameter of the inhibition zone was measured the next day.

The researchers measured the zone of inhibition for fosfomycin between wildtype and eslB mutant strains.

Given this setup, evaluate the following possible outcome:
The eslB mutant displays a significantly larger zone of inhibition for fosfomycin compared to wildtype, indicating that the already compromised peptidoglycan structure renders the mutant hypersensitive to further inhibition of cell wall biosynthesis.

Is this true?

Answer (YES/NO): YES